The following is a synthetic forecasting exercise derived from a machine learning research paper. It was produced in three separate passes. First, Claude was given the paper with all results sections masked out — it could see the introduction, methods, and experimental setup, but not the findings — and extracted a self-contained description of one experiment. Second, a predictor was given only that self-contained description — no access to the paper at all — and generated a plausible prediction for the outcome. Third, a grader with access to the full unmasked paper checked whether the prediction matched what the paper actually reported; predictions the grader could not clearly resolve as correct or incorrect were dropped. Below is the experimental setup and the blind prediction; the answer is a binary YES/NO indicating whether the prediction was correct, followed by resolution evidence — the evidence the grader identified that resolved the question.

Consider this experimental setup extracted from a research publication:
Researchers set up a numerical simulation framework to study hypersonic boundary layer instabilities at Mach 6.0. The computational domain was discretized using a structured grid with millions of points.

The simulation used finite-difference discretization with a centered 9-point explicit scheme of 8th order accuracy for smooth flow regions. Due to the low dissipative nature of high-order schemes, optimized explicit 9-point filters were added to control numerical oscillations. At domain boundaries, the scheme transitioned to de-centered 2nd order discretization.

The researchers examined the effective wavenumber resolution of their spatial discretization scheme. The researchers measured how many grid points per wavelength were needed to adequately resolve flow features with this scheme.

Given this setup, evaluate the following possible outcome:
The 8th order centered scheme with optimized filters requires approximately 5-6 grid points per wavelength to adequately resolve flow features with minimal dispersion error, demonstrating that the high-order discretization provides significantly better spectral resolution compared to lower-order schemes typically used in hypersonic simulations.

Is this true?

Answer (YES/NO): YES